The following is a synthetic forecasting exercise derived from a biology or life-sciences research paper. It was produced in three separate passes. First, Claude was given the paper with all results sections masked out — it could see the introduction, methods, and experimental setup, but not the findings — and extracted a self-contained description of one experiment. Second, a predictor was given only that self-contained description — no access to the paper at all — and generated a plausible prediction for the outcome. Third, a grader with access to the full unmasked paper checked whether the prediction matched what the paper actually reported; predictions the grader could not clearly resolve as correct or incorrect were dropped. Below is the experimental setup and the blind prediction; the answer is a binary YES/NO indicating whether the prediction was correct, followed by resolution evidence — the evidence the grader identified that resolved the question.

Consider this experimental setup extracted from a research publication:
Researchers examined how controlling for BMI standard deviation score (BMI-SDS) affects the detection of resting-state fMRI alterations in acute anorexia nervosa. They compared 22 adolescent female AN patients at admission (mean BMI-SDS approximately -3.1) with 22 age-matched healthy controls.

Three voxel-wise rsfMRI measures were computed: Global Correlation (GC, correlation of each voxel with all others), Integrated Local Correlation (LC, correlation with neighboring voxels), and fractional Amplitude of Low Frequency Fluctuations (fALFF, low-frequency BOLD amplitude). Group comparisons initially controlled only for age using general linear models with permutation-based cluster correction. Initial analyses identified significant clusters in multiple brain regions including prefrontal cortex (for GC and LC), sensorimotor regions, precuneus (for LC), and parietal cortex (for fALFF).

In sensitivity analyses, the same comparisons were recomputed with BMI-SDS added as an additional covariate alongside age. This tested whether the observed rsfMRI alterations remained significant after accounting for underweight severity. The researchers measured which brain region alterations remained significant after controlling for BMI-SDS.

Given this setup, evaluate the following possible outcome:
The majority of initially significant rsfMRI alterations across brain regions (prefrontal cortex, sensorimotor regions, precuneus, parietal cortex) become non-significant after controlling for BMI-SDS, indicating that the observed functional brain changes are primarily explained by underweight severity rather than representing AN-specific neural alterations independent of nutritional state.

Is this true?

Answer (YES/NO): NO